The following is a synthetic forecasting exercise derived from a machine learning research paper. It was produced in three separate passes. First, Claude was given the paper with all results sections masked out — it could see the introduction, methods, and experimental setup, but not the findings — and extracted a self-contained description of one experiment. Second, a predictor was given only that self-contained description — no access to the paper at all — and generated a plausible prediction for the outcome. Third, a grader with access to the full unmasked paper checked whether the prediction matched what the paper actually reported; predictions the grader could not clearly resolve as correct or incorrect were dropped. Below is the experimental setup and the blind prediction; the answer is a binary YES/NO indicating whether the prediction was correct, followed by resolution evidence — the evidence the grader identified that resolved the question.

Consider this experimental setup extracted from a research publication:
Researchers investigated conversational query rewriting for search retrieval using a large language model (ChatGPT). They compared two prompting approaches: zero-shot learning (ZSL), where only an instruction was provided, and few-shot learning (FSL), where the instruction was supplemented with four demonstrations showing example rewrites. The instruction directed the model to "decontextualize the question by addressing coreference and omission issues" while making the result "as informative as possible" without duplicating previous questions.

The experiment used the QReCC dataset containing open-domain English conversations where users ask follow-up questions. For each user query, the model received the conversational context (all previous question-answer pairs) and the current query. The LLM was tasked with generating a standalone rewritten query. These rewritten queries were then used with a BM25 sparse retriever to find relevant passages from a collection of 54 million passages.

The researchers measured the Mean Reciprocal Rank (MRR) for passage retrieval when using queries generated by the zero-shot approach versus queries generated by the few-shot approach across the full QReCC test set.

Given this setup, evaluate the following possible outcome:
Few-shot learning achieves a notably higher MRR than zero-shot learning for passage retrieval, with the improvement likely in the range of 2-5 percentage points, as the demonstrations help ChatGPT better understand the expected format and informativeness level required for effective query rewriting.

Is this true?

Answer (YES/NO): YES